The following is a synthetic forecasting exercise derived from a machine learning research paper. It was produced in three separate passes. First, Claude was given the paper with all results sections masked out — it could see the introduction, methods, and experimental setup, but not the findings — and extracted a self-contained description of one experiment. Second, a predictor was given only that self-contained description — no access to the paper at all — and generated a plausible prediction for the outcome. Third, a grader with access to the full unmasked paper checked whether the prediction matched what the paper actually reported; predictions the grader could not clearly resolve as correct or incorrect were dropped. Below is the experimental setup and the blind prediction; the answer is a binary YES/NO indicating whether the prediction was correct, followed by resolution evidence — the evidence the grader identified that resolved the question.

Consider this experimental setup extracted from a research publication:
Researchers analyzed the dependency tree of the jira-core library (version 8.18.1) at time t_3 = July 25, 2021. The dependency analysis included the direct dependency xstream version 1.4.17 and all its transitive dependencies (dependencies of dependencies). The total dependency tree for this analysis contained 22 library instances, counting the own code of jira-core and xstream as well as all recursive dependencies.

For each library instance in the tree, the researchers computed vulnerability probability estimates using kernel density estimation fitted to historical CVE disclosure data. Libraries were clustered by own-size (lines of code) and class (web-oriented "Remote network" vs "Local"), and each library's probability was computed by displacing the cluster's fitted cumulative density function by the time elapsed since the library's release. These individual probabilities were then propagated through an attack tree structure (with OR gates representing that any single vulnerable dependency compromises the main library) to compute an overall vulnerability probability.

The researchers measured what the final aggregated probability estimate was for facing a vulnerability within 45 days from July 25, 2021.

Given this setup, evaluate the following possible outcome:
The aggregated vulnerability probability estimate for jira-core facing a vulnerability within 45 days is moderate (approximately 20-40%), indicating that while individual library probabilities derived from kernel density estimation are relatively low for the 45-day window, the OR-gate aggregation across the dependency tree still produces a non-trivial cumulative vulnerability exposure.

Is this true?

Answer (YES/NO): NO